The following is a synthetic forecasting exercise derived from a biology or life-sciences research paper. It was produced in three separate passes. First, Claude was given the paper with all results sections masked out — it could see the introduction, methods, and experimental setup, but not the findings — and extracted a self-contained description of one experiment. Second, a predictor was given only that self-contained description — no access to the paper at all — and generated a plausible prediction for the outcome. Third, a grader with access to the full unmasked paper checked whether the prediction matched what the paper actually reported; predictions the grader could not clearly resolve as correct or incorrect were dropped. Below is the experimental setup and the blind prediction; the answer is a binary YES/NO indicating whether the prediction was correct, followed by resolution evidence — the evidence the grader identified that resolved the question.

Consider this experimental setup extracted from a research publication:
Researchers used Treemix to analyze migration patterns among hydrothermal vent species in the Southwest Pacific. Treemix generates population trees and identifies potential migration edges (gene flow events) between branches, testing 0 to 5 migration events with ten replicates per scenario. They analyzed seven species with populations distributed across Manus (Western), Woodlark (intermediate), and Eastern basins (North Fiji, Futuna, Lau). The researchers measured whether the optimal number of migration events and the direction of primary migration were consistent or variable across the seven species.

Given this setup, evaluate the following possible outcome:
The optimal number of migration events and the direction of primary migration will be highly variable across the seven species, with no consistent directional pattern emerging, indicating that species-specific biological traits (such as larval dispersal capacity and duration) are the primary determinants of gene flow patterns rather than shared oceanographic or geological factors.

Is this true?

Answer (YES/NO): NO